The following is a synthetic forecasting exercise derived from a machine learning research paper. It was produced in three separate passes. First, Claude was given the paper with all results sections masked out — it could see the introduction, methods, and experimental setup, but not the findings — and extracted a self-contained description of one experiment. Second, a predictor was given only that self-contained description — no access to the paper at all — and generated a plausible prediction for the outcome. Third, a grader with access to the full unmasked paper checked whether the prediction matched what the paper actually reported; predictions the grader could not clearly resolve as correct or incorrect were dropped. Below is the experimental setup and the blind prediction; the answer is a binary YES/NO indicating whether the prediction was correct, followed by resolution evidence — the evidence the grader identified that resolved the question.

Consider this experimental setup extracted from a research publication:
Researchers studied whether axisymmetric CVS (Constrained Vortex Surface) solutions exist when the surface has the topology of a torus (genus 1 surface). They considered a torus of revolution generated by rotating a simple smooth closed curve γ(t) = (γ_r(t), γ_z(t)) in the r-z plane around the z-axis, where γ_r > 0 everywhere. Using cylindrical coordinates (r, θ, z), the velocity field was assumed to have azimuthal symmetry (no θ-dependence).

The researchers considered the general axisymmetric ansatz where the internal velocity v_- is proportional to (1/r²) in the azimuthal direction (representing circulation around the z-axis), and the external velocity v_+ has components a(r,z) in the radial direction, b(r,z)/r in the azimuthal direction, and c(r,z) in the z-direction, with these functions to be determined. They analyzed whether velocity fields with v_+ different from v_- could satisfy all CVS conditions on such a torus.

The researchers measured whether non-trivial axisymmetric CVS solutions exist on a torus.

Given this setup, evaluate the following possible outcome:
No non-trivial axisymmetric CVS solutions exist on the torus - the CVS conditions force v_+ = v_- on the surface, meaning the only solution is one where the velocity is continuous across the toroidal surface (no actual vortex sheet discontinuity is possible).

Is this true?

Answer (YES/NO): NO